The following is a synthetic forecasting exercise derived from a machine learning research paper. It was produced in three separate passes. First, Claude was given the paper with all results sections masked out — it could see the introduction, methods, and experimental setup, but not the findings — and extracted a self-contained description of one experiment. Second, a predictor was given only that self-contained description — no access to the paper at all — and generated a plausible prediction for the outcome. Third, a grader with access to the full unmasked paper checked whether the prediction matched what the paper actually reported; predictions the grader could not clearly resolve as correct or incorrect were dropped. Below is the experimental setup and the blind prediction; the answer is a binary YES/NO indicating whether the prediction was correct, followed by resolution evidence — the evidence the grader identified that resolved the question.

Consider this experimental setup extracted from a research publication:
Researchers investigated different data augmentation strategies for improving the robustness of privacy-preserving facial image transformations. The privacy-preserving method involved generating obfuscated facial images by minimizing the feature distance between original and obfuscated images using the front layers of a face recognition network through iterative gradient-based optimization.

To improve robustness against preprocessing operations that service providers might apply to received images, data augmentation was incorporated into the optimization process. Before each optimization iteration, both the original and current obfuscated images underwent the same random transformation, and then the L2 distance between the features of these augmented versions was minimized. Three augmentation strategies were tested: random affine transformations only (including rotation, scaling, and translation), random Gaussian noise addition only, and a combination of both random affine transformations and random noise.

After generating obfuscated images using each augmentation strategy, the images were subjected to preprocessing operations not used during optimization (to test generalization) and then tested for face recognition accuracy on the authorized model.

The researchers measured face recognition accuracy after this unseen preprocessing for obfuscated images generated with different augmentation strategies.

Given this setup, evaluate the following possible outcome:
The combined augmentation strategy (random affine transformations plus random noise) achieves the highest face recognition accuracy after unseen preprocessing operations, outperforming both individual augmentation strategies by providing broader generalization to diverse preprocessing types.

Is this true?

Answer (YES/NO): NO